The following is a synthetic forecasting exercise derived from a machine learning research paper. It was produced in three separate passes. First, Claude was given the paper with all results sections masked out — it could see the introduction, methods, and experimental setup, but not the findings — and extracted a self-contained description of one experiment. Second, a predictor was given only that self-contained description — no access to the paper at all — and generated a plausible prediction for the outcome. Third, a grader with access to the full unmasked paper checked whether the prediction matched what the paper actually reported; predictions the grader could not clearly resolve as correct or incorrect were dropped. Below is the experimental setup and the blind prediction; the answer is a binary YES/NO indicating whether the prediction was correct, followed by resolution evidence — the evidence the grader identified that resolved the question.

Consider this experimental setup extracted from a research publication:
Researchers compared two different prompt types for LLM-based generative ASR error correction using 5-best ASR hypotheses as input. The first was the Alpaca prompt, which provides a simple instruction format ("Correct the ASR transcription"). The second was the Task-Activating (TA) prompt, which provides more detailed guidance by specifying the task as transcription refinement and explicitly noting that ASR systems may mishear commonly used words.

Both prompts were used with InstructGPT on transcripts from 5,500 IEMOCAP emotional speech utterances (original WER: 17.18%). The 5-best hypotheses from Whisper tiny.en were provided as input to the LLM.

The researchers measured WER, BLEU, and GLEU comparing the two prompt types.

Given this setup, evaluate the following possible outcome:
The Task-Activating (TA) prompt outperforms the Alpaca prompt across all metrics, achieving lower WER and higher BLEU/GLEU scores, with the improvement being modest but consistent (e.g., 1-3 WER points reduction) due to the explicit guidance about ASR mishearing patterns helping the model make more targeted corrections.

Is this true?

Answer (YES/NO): NO